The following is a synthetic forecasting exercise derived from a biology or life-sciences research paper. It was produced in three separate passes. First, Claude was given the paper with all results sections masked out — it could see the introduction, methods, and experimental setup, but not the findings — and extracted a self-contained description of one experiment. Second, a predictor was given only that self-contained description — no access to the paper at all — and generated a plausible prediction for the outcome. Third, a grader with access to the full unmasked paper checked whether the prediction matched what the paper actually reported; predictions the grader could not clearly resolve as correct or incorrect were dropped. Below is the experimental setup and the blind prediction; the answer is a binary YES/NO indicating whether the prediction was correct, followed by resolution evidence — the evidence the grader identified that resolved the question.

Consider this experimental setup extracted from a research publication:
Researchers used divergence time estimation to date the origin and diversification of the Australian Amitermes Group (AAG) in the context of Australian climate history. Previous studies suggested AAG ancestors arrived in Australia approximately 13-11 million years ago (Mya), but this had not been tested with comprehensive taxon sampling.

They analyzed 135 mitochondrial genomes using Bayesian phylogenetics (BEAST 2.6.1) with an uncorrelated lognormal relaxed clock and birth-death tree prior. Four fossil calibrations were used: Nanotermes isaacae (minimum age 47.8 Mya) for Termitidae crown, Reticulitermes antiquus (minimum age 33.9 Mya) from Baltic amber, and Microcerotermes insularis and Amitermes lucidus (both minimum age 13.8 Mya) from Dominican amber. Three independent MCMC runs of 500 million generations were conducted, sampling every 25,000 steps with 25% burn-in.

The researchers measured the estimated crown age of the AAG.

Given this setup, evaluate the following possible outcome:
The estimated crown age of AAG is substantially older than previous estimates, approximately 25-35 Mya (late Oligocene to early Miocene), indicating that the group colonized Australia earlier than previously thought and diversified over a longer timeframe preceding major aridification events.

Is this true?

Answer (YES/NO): NO